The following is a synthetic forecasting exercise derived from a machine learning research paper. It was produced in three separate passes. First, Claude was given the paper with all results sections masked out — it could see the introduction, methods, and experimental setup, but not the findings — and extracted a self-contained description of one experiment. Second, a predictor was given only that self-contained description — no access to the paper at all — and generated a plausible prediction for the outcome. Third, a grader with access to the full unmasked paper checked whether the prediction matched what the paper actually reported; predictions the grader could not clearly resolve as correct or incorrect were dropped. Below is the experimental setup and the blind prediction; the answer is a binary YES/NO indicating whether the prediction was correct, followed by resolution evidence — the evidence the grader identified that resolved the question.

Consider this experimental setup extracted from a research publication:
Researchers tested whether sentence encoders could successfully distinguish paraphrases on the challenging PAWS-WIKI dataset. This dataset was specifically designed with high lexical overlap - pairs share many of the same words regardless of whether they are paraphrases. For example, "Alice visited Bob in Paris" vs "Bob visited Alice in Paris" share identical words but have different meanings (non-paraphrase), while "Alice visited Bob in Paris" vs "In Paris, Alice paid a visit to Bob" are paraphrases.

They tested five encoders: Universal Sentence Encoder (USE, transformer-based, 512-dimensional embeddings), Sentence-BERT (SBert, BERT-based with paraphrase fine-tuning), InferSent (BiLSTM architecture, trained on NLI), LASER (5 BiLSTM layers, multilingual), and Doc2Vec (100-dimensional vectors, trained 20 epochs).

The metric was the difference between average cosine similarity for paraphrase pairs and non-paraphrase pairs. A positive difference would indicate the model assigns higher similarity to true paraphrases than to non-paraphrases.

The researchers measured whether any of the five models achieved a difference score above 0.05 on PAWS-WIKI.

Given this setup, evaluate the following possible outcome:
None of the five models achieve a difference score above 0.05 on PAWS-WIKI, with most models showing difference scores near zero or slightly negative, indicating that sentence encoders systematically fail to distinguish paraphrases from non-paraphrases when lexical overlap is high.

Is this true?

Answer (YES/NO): YES